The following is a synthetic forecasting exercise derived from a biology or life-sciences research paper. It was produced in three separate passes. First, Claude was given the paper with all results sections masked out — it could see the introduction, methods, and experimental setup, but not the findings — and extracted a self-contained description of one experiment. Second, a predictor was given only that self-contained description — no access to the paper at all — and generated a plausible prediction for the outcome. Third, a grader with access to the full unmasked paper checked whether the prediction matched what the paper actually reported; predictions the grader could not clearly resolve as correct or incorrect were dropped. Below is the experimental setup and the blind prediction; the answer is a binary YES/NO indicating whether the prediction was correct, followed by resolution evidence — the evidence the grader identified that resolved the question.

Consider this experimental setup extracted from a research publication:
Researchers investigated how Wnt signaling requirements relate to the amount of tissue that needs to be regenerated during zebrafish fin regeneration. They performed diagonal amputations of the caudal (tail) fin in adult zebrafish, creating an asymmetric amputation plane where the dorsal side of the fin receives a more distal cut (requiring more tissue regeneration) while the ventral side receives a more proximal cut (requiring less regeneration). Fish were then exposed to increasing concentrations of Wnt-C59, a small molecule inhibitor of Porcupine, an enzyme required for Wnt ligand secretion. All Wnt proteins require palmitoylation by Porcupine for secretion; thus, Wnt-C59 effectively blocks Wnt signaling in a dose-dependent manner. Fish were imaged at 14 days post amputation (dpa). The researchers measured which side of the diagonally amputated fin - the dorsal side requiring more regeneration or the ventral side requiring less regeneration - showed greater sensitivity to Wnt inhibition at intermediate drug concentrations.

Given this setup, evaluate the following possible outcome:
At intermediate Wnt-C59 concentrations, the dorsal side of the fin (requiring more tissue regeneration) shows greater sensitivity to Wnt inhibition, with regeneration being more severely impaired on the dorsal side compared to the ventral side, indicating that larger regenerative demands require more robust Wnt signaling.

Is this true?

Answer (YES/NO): NO